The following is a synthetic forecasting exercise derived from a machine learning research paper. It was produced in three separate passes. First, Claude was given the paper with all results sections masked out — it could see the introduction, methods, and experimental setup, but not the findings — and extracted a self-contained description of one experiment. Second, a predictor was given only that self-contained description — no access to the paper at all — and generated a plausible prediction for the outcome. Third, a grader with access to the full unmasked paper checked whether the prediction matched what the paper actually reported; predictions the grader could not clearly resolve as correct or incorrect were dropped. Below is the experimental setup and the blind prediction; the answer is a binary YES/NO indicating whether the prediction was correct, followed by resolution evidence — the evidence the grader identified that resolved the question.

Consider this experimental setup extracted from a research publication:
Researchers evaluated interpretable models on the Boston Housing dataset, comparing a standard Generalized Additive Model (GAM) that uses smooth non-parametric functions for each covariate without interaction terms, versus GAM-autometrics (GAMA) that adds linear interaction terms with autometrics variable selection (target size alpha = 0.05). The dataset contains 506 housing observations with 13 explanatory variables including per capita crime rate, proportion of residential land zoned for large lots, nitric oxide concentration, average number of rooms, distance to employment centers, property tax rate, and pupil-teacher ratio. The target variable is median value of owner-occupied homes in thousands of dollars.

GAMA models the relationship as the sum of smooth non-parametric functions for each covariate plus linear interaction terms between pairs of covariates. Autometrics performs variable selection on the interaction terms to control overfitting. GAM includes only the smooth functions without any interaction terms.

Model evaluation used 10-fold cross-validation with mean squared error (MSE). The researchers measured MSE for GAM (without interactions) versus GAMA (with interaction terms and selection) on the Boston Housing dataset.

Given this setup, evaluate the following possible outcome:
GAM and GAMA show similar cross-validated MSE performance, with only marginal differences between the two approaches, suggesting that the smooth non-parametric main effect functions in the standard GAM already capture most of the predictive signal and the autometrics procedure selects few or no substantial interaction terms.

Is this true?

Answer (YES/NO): NO